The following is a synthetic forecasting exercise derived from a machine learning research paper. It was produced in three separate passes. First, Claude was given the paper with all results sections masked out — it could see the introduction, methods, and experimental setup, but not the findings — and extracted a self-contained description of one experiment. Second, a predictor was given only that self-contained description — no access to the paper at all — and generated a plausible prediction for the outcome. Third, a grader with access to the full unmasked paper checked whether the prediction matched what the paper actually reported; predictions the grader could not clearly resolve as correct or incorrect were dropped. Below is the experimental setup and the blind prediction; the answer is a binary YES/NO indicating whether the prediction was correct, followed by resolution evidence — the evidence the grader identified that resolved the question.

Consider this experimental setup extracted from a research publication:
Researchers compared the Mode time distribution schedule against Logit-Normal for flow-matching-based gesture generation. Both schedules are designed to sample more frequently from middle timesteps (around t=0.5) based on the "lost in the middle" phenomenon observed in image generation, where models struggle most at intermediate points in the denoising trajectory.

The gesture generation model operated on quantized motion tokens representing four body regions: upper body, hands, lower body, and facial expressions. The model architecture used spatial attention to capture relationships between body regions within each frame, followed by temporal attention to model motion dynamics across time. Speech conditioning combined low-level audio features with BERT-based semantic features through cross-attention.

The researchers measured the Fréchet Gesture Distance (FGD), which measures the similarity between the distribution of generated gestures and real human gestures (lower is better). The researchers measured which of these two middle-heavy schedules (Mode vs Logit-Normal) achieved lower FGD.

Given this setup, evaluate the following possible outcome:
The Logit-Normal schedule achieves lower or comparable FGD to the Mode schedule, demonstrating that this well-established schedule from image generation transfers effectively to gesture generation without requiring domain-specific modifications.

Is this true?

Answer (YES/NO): NO